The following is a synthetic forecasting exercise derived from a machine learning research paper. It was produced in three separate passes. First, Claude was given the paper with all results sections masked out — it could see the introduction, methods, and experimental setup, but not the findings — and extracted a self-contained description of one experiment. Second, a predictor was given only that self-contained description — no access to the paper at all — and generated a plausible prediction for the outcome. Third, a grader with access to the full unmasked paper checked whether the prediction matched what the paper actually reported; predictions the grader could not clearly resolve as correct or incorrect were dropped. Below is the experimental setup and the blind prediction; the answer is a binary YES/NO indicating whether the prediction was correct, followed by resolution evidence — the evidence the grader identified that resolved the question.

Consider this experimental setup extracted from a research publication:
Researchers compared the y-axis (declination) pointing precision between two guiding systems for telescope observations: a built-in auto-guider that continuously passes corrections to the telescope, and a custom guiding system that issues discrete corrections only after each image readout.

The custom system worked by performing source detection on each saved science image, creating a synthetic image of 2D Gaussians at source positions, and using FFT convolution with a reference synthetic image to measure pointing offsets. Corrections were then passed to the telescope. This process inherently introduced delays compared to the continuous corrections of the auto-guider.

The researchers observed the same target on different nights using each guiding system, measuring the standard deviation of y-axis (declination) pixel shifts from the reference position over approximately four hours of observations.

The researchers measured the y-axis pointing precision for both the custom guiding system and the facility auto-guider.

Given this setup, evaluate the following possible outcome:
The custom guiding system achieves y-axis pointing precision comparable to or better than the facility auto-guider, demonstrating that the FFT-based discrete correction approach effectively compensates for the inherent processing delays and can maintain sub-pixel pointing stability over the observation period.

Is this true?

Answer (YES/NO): YES